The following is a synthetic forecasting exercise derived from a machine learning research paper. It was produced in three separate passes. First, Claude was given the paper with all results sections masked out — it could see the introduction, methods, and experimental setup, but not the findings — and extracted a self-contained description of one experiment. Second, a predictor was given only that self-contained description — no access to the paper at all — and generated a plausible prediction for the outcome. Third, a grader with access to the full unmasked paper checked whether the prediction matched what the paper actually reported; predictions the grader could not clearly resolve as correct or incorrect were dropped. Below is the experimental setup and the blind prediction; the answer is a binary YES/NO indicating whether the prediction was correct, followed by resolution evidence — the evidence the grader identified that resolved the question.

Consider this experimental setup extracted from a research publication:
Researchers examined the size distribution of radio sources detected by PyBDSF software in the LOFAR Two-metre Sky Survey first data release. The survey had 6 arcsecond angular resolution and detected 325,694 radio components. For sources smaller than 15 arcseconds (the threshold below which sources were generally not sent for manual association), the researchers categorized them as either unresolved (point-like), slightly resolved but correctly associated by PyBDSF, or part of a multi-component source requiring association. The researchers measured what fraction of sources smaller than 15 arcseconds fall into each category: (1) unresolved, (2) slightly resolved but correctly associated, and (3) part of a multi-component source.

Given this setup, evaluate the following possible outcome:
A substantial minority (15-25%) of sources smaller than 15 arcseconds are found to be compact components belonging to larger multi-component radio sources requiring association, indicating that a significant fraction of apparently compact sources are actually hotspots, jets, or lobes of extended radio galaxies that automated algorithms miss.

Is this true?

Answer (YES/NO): NO